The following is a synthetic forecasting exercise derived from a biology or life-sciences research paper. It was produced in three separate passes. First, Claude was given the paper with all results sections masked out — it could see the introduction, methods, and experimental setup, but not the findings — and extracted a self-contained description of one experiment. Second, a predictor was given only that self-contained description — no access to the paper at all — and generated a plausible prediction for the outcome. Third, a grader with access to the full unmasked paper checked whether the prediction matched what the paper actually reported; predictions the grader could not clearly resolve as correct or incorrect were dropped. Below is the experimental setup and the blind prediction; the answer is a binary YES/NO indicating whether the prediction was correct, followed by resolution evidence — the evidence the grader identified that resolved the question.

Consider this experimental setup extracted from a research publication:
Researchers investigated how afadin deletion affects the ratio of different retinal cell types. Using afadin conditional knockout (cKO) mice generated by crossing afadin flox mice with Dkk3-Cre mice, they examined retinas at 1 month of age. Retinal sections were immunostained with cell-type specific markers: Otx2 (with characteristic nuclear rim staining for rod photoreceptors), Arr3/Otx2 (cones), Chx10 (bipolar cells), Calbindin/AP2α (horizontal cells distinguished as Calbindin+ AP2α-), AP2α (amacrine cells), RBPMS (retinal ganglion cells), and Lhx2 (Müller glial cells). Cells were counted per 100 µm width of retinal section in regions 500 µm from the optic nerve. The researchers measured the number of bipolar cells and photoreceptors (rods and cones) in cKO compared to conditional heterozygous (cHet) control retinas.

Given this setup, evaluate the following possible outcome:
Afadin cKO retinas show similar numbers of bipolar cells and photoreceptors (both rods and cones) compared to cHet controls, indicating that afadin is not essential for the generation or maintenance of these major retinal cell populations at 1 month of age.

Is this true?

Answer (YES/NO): NO